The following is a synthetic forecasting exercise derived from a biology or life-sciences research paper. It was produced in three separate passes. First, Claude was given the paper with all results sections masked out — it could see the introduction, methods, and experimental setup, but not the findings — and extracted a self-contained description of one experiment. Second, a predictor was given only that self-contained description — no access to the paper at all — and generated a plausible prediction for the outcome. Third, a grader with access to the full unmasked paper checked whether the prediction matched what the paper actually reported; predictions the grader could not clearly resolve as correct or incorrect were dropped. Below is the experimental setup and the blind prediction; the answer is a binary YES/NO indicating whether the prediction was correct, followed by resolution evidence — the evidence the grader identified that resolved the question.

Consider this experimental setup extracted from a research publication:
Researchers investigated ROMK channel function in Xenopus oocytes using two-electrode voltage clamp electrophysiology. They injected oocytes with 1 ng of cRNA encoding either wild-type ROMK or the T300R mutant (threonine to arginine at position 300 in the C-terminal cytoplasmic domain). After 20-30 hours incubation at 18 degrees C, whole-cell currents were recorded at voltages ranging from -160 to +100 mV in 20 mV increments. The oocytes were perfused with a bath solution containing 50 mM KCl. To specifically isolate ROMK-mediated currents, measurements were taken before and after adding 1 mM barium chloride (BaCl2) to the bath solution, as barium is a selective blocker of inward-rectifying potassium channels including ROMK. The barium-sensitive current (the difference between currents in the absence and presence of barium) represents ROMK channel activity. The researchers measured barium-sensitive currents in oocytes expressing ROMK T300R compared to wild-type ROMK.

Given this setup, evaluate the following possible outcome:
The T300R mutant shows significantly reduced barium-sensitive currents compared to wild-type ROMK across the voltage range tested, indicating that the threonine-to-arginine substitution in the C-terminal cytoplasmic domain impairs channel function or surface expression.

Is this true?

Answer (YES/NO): YES